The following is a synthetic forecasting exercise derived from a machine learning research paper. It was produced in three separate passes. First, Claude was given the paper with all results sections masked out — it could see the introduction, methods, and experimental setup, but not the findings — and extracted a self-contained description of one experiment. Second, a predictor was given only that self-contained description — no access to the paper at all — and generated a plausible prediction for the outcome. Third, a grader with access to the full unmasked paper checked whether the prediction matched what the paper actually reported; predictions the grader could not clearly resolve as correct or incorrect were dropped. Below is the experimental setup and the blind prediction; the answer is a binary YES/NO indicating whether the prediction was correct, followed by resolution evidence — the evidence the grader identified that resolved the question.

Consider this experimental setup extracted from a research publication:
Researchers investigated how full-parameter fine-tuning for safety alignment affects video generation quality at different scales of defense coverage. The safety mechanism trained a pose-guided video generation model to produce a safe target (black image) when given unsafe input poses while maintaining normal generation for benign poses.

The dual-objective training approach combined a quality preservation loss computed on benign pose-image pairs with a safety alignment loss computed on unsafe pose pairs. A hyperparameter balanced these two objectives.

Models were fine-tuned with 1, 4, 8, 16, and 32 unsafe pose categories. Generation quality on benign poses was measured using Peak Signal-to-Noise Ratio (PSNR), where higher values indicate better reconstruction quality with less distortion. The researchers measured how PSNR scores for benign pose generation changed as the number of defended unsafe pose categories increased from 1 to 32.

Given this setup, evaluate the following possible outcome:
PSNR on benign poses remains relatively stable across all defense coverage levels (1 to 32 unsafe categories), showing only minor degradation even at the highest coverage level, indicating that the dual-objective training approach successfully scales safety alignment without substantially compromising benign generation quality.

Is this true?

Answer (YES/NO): NO